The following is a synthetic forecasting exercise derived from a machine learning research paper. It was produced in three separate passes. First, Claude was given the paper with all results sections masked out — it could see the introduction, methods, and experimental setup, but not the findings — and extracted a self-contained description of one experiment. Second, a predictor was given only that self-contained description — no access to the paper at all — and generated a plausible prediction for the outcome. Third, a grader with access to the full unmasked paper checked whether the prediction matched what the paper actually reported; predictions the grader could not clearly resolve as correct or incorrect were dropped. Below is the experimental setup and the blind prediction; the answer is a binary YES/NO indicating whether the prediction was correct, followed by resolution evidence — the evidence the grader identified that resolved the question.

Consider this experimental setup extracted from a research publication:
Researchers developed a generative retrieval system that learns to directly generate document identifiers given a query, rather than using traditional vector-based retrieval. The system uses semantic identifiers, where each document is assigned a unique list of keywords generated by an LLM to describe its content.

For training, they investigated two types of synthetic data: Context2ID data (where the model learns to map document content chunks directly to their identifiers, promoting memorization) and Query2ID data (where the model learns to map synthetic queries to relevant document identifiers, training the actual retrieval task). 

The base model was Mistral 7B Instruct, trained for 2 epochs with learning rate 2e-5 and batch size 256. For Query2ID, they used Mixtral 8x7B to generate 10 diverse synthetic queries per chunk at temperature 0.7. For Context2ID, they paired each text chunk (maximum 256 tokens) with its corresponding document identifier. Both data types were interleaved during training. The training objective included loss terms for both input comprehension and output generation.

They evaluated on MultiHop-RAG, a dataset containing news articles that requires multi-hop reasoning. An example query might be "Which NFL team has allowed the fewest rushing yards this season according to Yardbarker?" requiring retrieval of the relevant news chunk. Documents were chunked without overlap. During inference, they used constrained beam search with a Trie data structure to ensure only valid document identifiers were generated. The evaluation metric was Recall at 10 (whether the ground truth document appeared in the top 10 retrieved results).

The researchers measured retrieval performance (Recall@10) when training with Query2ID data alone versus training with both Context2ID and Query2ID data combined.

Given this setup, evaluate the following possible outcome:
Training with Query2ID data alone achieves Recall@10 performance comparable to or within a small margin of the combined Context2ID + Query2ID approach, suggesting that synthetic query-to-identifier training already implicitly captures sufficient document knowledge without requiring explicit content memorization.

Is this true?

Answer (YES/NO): NO